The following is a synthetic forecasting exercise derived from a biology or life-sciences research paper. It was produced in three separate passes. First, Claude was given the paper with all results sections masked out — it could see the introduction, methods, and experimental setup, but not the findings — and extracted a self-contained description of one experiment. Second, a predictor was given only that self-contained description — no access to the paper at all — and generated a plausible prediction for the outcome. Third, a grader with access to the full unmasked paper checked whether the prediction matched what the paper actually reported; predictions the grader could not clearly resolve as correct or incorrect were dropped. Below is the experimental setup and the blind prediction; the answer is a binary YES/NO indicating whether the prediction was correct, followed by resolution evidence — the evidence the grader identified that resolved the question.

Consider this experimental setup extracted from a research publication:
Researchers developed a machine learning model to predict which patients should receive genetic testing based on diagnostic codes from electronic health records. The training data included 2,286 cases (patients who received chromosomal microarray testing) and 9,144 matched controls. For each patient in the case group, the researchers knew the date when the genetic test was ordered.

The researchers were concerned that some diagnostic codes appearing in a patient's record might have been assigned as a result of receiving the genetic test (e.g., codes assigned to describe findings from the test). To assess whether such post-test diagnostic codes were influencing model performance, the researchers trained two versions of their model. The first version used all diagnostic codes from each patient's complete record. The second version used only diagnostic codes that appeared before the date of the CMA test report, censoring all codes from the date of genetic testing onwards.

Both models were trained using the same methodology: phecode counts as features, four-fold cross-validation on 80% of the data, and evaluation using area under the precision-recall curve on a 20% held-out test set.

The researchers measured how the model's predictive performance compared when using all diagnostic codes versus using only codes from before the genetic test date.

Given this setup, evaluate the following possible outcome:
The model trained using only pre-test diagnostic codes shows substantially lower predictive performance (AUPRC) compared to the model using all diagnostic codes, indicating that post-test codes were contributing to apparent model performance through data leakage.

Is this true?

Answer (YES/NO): NO